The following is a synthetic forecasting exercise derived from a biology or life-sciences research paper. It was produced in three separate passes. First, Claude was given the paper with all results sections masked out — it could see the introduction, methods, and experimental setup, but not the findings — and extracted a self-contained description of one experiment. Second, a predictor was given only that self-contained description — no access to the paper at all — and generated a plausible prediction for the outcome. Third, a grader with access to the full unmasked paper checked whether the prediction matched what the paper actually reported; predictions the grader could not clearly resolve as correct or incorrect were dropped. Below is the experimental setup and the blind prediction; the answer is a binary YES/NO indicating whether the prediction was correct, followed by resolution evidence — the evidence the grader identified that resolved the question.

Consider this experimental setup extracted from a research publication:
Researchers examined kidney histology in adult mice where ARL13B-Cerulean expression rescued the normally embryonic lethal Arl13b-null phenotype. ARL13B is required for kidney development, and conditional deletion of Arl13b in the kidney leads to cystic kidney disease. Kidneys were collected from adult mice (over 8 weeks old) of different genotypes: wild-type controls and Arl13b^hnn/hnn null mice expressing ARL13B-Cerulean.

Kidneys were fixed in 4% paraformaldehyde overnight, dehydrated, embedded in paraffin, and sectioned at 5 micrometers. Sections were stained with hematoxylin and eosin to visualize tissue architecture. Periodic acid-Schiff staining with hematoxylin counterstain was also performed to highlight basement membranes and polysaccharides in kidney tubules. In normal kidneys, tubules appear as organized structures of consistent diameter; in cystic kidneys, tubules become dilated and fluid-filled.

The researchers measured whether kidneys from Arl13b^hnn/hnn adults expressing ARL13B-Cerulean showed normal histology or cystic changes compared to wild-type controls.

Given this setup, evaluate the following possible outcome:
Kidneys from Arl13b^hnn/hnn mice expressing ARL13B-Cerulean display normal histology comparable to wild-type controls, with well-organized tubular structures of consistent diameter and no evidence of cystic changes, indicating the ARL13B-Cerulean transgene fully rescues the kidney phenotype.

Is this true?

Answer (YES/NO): NO